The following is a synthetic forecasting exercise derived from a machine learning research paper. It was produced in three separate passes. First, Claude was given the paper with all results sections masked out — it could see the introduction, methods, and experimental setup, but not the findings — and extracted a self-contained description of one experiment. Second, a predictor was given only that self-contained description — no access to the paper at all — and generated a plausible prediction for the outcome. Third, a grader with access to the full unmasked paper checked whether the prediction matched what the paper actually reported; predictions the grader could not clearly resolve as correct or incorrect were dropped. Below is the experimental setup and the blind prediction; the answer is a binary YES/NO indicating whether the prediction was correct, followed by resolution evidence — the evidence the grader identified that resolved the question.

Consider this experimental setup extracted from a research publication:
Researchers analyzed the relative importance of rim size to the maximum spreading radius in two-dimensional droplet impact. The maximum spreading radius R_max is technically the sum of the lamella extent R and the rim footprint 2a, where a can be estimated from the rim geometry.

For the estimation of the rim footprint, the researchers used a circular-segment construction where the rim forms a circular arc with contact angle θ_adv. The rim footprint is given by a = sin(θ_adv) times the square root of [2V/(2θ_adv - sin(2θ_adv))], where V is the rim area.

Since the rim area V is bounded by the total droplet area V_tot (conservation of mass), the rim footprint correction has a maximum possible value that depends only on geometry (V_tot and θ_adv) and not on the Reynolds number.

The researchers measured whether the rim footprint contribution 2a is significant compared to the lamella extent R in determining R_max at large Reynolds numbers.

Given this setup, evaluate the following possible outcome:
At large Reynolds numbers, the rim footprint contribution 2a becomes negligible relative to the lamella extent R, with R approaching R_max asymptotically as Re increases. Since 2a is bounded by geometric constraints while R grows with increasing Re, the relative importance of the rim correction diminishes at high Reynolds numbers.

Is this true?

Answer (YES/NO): YES